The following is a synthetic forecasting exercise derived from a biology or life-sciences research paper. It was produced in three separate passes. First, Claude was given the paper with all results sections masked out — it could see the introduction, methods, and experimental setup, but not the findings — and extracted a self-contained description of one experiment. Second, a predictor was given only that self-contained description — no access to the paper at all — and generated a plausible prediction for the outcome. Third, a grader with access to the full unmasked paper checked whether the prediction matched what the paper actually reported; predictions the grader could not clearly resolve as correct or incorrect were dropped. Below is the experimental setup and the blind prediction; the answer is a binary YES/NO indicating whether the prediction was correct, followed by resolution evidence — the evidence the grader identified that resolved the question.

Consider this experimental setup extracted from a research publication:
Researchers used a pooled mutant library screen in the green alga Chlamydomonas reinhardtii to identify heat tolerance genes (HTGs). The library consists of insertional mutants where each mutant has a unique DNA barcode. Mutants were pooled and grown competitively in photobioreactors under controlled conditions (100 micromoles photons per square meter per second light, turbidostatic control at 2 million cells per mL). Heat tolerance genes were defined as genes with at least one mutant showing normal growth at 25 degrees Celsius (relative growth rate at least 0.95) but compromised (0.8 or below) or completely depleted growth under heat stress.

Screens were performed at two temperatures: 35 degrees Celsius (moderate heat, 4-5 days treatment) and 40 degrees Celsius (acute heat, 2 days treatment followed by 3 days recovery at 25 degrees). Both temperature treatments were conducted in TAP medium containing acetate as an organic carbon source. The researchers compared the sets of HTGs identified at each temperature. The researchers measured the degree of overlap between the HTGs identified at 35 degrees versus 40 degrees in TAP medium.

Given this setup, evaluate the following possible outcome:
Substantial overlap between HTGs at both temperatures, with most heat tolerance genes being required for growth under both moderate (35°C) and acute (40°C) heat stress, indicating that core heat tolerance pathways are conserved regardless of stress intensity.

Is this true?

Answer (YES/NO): NO